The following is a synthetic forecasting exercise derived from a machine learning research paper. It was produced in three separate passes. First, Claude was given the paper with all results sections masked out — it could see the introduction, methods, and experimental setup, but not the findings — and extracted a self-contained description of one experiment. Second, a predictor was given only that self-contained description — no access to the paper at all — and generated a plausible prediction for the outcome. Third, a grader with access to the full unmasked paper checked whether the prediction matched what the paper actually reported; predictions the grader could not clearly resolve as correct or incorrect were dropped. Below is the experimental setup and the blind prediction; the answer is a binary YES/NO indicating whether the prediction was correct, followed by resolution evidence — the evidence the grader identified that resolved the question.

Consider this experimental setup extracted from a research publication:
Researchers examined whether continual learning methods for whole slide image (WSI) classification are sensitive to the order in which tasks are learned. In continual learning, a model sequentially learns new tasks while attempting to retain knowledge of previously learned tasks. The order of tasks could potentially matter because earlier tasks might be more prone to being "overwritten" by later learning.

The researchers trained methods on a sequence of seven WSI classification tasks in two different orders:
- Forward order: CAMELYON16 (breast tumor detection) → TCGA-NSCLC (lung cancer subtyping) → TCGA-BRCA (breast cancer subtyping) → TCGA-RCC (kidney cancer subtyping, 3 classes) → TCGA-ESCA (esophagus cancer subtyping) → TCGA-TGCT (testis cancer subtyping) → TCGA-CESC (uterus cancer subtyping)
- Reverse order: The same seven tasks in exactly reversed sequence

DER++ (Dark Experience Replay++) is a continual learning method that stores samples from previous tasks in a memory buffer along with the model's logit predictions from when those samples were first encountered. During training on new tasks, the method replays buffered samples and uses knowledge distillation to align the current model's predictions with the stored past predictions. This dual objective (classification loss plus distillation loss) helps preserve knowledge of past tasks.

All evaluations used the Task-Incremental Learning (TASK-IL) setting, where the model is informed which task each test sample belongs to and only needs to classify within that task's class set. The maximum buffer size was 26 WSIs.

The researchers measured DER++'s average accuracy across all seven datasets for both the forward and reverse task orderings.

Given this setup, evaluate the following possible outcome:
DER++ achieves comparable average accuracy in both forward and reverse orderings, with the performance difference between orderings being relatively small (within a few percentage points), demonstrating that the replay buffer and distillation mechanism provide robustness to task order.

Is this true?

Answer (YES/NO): YES